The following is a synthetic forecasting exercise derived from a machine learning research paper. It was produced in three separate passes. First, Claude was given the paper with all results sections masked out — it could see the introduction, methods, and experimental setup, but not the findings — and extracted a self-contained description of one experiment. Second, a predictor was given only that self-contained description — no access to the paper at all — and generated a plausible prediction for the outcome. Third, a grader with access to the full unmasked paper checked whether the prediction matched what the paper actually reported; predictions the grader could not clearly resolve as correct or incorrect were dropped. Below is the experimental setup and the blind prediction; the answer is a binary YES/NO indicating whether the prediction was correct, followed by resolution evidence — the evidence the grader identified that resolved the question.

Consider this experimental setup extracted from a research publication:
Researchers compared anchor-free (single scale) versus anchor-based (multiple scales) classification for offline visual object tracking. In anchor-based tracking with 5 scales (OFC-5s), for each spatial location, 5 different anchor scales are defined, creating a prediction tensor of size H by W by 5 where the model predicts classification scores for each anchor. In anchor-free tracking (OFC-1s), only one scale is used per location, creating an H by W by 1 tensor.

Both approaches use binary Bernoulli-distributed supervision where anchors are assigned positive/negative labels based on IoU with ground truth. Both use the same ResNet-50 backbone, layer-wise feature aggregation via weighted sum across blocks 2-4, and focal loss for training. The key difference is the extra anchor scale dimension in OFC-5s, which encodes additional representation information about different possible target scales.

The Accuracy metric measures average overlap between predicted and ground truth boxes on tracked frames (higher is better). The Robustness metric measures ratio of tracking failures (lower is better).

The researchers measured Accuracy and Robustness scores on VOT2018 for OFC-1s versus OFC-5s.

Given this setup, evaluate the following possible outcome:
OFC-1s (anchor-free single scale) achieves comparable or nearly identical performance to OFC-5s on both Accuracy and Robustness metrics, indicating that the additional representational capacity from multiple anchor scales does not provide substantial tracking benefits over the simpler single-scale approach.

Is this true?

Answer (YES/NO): NO